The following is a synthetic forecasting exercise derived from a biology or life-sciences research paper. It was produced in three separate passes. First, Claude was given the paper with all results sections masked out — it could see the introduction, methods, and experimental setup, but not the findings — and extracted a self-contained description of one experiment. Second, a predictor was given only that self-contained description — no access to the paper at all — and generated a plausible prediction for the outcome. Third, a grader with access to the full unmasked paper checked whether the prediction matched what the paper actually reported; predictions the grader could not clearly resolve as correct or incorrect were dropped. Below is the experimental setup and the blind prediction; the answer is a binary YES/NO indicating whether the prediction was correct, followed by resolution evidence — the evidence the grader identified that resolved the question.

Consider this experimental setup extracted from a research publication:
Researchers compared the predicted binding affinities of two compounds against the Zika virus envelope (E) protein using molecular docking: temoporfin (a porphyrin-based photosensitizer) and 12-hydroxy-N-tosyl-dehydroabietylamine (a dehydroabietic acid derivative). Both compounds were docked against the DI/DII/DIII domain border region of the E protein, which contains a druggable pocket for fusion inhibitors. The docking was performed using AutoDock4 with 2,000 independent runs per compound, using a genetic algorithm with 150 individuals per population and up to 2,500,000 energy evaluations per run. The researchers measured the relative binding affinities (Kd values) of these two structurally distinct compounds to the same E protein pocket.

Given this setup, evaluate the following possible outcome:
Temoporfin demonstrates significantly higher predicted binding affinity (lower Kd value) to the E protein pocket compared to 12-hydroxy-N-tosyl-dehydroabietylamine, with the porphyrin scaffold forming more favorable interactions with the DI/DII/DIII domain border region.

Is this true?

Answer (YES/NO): YES